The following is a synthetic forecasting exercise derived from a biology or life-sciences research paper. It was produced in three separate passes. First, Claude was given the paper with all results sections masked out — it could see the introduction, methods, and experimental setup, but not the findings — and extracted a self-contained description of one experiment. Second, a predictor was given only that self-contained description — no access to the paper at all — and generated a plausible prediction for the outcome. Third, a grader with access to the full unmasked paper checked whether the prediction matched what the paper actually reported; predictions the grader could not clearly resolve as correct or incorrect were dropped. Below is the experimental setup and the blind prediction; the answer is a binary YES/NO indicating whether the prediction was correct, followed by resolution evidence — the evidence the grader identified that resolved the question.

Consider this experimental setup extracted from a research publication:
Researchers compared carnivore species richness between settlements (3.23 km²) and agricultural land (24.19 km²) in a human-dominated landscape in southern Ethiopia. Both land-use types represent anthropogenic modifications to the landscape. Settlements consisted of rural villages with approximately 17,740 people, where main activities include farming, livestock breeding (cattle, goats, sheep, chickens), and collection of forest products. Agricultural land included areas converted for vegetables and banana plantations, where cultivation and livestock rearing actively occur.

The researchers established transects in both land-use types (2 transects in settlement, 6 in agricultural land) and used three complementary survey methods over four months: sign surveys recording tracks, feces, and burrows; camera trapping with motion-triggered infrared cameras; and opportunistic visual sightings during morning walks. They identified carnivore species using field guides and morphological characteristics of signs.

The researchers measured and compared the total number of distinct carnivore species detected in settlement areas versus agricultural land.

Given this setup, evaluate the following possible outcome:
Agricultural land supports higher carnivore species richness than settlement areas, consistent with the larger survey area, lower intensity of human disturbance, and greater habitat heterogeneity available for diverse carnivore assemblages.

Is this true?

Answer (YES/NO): YES